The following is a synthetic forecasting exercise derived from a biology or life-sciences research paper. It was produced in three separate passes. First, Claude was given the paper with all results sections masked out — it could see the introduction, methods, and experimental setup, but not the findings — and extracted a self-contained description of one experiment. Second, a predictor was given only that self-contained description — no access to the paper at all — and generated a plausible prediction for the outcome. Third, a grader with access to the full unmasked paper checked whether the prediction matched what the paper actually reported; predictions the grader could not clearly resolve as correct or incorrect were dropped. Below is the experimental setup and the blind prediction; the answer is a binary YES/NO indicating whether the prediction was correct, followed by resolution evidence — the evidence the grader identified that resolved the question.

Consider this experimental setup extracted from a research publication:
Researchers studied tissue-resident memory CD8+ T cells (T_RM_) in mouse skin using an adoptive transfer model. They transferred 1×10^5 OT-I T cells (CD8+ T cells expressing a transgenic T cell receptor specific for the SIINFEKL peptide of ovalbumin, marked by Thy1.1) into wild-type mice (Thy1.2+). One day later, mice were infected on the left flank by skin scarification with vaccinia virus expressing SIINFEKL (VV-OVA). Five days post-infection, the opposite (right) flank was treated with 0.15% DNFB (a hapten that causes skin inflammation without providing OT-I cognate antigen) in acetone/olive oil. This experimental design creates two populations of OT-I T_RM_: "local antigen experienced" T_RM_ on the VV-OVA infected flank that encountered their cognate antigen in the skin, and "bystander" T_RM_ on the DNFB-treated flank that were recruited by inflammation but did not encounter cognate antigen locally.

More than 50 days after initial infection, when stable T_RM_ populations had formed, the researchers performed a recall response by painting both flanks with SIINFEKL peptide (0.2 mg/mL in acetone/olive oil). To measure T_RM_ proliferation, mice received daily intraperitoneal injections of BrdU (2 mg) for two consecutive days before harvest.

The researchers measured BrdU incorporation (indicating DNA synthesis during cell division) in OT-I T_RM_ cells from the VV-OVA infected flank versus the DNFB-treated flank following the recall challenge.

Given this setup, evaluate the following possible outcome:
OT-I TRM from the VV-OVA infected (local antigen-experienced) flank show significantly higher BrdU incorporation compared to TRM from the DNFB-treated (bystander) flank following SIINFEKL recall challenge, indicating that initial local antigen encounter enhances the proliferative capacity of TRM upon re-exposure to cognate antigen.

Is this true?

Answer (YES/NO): YES